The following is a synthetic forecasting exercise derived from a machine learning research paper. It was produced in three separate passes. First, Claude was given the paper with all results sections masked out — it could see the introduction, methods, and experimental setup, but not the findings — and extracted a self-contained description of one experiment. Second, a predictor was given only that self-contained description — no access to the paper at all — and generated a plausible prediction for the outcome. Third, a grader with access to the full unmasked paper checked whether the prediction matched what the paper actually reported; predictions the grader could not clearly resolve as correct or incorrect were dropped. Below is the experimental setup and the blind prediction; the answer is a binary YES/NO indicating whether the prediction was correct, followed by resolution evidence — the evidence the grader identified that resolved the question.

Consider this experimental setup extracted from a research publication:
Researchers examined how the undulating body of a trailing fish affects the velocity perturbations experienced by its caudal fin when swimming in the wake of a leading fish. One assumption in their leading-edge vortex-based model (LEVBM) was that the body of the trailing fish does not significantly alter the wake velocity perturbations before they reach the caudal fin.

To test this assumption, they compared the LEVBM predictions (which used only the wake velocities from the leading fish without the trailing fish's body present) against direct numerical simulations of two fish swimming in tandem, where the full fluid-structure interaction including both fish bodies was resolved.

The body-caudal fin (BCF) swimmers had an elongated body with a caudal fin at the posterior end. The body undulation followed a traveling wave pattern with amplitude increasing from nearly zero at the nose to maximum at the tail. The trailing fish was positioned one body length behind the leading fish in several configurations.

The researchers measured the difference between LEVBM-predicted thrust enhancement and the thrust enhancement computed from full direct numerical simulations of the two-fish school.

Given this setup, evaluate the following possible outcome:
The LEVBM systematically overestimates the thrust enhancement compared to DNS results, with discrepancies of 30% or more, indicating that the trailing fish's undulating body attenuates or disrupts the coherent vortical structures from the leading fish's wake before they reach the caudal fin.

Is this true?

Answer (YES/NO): YES